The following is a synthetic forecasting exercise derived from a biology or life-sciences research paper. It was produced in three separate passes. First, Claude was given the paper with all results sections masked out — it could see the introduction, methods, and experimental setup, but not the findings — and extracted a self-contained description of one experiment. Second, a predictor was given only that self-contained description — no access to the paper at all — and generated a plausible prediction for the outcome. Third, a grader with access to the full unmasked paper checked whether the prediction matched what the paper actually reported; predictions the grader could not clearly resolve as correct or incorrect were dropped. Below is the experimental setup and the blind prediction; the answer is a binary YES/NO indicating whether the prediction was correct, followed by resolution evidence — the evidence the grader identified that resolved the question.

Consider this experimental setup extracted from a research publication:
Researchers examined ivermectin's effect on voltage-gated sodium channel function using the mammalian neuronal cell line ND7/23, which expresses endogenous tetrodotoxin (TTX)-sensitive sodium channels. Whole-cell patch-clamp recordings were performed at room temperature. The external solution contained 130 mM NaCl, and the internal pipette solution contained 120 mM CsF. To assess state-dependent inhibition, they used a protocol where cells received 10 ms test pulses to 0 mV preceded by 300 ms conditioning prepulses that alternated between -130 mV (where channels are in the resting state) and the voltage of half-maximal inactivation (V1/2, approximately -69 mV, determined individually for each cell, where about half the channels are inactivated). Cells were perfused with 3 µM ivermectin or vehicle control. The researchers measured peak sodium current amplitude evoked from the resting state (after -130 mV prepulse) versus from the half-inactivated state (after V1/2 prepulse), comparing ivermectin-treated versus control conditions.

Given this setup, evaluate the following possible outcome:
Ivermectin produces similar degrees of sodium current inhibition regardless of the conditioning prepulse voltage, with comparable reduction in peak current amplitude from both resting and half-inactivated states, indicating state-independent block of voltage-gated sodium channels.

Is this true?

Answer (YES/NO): NO